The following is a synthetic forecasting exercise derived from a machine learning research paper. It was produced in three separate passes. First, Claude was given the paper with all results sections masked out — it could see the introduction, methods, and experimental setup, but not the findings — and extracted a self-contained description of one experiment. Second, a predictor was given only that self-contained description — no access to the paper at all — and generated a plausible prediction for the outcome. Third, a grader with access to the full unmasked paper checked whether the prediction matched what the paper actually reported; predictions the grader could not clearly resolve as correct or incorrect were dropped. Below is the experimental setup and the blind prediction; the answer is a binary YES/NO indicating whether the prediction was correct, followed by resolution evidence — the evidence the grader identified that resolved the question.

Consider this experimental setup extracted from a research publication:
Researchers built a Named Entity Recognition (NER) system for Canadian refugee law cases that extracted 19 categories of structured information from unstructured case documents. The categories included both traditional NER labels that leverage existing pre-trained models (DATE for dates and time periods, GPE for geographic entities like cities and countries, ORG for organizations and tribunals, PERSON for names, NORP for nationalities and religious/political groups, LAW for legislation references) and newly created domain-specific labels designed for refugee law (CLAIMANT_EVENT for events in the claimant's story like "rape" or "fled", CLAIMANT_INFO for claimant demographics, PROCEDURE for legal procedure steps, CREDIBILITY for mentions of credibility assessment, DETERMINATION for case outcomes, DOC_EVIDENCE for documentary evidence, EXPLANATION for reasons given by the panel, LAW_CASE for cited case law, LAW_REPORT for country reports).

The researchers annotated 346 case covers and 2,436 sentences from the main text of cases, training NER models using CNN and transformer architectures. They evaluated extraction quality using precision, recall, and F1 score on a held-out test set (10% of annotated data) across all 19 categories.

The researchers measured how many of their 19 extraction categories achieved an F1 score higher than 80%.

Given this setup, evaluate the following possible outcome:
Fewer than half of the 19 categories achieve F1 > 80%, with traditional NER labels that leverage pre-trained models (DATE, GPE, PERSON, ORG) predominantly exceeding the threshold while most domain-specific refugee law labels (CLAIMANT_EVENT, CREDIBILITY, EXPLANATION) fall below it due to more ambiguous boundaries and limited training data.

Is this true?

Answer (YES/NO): YES